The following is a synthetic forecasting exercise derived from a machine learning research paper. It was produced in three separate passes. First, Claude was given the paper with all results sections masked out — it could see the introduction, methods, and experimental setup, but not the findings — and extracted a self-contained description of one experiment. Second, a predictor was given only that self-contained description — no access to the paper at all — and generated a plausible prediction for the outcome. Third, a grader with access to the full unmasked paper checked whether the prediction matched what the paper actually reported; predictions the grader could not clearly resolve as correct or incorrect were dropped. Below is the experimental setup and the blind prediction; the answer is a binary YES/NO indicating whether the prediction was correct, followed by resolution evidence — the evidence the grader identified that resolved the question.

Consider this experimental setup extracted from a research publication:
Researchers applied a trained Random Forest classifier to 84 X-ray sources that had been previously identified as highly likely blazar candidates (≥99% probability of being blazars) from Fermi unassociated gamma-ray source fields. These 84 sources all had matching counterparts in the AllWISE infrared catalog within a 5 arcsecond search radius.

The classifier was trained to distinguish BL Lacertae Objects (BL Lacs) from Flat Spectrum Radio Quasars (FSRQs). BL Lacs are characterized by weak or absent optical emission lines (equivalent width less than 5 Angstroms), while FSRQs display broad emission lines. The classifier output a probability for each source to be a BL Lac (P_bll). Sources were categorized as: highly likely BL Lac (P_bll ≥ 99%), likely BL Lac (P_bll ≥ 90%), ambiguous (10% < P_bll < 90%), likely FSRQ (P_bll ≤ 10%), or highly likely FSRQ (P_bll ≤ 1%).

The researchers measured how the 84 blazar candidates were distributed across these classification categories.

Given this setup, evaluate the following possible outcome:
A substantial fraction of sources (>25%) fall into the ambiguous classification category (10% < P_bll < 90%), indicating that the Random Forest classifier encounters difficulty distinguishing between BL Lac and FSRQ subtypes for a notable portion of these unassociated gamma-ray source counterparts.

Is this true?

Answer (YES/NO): YES